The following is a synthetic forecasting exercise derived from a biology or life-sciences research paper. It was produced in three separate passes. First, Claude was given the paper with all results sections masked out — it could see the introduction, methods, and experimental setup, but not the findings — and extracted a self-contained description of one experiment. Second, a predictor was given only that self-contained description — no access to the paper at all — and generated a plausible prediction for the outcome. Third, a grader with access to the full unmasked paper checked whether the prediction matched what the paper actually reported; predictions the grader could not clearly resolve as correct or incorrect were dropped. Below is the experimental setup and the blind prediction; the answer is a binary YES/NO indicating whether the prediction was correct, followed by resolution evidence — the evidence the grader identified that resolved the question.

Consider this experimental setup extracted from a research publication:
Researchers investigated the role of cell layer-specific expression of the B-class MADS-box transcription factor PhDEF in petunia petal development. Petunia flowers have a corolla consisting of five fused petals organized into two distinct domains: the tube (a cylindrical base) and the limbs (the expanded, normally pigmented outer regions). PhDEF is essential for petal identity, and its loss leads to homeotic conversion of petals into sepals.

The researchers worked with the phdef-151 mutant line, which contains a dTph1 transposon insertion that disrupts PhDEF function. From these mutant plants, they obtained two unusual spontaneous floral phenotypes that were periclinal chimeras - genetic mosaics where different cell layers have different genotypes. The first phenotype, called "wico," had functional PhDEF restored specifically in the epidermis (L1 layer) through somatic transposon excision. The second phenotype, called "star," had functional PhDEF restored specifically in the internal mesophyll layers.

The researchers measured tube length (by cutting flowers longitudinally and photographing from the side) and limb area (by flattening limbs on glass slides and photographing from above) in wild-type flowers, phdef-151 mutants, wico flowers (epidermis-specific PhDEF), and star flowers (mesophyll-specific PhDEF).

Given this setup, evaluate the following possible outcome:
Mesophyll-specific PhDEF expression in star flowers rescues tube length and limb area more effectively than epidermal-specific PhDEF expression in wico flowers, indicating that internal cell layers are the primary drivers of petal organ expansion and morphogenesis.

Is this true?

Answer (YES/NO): NO